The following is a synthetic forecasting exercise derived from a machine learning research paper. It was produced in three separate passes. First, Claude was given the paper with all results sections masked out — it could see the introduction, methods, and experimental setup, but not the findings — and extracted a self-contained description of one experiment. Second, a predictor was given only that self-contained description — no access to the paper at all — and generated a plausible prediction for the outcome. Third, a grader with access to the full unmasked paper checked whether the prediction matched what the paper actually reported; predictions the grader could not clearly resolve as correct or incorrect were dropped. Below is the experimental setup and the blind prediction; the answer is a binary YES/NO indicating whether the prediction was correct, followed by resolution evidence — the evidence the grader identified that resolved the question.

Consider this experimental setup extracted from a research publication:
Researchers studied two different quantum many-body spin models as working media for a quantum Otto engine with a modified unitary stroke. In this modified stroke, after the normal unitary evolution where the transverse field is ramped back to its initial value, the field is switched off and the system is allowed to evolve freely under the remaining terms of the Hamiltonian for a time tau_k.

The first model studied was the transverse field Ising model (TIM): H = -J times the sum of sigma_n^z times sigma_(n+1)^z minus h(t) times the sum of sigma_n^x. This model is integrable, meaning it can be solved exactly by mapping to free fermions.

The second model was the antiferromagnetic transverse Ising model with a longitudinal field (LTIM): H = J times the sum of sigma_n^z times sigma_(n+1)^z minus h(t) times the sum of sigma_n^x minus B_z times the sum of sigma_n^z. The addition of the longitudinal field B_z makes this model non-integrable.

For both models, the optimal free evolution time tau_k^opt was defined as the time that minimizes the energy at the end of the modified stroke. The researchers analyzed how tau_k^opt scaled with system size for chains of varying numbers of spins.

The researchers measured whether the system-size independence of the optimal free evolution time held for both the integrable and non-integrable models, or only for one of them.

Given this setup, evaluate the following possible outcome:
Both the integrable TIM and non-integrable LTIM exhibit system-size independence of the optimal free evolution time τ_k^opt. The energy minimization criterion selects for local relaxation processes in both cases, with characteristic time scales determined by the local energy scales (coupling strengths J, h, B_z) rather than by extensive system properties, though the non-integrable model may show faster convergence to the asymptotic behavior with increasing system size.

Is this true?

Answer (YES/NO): YES